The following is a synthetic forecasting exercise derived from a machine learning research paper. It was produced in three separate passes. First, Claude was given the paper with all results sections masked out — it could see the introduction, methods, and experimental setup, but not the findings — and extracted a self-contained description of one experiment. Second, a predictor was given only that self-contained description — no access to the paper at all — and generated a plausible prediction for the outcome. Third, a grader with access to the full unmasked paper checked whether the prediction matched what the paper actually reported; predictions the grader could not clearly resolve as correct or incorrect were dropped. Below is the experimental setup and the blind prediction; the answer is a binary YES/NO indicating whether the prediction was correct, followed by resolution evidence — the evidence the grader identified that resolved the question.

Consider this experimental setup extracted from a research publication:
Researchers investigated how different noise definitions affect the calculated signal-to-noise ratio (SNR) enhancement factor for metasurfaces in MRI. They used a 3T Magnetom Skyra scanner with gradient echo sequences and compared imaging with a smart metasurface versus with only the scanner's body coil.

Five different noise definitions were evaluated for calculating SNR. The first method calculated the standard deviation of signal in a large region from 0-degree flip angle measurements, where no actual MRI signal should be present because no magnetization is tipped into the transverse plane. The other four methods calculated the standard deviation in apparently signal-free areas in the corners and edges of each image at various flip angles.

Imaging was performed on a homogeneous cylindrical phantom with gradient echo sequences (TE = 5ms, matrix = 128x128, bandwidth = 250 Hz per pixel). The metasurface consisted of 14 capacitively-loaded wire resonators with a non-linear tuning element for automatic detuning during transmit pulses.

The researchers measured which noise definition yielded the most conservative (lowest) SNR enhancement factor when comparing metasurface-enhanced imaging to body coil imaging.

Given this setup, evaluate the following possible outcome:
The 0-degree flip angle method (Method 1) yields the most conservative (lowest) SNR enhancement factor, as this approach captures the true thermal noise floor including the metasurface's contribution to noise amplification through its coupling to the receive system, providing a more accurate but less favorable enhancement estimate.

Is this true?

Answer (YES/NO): YES